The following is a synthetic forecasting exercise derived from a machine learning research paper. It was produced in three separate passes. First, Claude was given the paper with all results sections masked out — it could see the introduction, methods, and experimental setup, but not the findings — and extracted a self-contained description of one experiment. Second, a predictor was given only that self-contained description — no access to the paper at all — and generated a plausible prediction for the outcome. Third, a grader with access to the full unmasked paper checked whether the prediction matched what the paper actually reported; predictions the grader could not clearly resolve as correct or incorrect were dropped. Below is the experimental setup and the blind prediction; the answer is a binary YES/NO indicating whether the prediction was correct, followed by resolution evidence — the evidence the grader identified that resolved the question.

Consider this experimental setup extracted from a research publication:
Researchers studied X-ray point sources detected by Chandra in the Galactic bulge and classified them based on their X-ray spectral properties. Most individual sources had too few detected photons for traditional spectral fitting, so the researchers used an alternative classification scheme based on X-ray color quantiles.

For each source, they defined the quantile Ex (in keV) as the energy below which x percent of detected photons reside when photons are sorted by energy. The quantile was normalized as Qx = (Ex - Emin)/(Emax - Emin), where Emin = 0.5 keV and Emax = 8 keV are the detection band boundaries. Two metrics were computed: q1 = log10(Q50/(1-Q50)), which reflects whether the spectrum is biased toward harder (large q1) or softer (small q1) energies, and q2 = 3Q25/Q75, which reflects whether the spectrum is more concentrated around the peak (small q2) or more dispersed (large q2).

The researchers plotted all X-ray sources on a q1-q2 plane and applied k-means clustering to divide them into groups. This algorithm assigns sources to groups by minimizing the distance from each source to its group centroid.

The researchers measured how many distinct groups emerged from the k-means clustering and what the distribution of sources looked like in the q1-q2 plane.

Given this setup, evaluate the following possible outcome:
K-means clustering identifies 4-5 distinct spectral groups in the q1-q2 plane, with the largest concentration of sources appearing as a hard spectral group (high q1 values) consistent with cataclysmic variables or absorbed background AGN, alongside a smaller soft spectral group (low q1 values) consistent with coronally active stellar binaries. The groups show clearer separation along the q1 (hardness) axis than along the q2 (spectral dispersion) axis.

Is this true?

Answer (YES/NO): NO